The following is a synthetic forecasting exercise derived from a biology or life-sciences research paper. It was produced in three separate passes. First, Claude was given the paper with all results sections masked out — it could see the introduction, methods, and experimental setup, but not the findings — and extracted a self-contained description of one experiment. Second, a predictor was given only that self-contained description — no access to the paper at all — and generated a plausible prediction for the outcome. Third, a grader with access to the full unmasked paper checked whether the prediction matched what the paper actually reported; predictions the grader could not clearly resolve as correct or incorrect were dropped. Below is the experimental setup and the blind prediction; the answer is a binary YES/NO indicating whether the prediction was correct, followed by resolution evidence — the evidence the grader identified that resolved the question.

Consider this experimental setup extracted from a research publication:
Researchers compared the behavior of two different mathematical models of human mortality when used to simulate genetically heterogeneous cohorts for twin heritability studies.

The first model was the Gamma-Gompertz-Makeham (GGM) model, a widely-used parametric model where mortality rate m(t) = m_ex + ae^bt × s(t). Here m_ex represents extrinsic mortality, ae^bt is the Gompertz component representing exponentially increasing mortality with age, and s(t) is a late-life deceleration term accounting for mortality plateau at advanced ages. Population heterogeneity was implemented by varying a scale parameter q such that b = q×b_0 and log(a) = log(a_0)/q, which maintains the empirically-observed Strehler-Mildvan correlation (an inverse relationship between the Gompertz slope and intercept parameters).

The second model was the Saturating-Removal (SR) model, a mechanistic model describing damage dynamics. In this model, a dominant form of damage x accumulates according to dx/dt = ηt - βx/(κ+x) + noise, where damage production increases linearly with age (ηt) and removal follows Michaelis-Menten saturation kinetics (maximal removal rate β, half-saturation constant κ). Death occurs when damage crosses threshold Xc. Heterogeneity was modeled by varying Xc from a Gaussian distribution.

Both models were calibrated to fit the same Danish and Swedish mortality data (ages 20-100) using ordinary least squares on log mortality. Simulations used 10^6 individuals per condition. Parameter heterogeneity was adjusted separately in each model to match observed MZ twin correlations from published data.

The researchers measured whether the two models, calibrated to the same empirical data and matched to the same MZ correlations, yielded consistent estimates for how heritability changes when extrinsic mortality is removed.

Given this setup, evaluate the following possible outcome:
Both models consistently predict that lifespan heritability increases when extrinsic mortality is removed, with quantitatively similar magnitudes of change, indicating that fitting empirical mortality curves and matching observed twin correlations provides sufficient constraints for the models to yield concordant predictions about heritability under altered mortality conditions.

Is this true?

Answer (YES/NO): YES